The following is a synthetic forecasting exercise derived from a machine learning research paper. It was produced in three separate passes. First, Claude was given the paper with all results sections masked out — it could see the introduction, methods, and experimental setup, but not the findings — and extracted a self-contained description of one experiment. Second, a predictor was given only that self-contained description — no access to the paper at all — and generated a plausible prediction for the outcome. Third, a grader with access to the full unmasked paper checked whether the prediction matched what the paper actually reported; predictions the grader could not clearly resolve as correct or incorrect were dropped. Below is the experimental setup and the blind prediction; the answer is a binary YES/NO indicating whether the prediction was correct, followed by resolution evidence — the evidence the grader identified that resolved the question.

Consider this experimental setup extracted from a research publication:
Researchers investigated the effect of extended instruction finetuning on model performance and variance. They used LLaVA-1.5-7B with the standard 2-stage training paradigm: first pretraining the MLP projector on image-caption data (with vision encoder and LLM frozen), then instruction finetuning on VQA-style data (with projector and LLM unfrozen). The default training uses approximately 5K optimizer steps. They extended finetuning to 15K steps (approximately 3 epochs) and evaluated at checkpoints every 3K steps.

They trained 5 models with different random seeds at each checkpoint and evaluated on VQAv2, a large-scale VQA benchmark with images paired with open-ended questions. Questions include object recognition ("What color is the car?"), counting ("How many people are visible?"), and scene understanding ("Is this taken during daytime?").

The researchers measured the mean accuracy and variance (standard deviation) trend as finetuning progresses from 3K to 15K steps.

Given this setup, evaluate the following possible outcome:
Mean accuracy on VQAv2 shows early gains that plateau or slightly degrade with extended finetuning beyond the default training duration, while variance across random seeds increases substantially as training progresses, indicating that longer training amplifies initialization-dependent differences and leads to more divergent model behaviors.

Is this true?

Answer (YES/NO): NO